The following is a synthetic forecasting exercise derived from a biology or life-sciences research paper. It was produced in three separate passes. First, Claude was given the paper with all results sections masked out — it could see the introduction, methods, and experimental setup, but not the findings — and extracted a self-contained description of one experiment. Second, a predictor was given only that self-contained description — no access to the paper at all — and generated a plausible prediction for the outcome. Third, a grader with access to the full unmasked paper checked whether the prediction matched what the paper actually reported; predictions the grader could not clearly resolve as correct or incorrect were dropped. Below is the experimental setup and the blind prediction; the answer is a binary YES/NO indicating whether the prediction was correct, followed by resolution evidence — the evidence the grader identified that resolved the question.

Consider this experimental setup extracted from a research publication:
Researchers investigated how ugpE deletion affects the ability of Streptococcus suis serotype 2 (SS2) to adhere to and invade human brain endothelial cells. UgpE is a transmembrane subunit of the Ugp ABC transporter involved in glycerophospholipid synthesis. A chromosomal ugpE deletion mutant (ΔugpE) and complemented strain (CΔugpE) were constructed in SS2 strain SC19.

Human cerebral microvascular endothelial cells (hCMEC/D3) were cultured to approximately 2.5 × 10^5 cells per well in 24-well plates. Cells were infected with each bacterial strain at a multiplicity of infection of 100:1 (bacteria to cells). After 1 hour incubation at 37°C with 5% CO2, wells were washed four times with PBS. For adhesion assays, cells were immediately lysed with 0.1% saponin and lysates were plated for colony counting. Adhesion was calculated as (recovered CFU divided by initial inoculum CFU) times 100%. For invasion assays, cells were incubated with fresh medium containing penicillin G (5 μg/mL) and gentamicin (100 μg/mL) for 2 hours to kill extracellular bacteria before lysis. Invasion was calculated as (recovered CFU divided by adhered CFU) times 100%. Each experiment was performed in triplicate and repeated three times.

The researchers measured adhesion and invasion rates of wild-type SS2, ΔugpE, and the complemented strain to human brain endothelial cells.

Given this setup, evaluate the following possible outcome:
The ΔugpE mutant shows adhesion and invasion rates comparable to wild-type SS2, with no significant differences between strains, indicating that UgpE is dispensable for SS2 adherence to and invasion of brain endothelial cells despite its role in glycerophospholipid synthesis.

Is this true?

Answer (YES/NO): NO